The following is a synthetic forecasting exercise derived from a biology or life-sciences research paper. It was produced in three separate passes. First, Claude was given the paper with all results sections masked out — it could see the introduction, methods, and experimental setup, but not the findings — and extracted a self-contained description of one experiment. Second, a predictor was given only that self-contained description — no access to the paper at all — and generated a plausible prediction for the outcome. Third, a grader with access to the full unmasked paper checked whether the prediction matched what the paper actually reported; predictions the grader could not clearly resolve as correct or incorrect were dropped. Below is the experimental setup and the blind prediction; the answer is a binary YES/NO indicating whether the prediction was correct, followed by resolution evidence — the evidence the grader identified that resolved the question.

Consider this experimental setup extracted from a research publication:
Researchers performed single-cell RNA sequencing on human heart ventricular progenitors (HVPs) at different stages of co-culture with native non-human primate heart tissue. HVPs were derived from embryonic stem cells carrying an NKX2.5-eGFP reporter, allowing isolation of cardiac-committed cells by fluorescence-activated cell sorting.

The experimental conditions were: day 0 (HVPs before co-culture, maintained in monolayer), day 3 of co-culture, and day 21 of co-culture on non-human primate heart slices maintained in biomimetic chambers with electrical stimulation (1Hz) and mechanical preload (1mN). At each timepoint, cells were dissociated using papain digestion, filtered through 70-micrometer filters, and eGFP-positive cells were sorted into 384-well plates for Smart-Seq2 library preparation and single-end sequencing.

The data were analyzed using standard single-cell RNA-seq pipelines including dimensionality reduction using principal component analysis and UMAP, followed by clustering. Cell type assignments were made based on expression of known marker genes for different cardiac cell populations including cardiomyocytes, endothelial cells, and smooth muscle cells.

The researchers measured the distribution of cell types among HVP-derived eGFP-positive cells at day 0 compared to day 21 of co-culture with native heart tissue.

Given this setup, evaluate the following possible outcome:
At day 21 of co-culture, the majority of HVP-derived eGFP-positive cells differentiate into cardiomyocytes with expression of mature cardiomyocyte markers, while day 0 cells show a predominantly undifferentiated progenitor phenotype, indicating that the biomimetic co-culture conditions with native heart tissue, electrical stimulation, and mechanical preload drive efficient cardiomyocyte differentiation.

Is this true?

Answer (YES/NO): YES